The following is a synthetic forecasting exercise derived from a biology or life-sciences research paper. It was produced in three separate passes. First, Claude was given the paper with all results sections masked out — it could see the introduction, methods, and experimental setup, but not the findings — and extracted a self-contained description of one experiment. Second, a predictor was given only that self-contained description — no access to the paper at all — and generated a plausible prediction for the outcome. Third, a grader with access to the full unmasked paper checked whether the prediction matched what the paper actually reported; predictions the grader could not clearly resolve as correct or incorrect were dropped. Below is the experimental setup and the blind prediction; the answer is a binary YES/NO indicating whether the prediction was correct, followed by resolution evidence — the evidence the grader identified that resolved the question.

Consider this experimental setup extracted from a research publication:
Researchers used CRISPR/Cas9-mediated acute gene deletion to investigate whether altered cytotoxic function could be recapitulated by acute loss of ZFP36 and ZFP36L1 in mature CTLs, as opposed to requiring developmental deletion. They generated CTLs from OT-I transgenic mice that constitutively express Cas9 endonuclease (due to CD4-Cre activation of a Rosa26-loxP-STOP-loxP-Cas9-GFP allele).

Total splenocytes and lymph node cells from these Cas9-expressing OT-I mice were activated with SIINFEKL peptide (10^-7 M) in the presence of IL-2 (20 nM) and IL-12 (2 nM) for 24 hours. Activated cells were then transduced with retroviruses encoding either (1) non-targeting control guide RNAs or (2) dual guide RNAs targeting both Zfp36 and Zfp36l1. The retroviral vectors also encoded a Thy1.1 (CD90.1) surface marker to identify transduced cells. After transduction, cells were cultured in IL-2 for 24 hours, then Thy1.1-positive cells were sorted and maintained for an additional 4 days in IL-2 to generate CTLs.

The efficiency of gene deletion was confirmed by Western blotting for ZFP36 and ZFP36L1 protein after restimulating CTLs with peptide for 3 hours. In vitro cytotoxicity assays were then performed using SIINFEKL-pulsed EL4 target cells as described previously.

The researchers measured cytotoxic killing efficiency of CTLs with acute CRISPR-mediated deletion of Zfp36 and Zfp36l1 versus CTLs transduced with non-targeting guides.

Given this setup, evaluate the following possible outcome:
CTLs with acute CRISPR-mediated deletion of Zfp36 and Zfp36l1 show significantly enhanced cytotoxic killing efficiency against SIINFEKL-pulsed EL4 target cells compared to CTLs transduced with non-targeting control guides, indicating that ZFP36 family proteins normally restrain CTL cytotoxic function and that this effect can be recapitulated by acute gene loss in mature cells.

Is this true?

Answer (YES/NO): NO